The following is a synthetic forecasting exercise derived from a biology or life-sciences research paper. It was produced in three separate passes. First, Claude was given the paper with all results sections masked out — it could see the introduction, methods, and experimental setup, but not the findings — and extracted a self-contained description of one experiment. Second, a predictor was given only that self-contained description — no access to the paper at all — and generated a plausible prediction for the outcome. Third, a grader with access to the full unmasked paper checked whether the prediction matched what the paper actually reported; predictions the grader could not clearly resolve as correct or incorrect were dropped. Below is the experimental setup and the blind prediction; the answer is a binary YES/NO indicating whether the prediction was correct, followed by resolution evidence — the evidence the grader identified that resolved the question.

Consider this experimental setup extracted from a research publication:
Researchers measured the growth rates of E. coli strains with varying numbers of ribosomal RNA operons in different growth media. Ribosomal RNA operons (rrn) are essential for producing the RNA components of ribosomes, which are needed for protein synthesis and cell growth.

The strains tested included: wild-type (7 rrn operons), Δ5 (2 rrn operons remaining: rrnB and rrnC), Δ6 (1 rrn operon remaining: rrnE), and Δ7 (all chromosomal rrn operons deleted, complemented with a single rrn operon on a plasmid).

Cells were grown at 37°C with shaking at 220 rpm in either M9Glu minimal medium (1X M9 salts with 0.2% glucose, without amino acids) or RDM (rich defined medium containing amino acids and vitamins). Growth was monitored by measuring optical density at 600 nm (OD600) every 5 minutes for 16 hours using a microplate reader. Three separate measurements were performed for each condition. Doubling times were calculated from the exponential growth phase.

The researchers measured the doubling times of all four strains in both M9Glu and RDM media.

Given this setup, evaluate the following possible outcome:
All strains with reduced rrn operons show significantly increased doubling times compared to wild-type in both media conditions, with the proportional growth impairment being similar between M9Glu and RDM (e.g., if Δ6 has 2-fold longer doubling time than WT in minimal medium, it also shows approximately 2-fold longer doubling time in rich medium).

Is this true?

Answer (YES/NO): YES